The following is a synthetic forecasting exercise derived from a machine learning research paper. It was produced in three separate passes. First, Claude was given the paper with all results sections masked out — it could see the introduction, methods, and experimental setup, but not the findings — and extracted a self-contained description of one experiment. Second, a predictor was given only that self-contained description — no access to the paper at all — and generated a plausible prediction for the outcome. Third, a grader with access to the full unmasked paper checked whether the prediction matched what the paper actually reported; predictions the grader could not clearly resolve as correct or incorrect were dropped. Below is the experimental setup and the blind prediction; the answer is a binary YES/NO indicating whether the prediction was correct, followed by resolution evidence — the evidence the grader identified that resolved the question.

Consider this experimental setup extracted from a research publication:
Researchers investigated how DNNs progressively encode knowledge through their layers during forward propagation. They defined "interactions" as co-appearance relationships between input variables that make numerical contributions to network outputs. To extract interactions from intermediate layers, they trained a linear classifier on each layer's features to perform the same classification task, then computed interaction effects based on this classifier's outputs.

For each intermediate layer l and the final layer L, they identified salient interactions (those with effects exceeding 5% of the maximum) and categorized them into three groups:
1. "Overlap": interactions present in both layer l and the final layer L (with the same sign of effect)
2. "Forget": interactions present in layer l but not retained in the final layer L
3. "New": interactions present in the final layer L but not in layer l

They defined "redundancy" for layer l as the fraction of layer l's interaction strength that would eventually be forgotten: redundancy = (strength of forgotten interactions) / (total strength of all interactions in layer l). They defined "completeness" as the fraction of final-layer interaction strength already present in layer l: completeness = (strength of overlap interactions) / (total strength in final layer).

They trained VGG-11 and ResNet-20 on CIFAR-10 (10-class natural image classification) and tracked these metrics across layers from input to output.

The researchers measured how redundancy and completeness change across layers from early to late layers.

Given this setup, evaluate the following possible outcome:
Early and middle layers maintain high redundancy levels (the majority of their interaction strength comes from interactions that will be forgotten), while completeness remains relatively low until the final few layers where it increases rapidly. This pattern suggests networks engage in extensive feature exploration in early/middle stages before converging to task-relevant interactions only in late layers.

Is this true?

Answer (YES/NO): NO